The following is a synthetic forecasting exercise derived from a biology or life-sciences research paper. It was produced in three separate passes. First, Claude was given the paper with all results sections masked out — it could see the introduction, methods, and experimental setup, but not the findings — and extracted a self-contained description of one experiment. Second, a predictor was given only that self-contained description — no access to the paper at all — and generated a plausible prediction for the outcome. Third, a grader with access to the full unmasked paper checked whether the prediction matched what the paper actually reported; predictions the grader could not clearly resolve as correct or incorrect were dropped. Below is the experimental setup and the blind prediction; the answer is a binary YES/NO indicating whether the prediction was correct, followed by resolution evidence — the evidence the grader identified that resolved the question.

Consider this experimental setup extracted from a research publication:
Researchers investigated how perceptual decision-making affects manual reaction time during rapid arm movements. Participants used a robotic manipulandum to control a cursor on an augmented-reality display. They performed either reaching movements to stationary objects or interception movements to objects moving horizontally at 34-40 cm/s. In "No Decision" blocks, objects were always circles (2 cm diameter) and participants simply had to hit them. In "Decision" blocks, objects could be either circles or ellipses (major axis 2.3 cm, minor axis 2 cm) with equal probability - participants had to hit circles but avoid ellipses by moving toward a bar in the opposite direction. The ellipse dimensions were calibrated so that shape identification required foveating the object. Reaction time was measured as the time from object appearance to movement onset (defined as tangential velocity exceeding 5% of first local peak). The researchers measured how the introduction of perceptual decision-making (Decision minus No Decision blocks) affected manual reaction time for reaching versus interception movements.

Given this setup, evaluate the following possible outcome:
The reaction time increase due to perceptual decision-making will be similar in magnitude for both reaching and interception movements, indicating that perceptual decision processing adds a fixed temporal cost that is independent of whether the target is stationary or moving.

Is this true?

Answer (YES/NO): NO